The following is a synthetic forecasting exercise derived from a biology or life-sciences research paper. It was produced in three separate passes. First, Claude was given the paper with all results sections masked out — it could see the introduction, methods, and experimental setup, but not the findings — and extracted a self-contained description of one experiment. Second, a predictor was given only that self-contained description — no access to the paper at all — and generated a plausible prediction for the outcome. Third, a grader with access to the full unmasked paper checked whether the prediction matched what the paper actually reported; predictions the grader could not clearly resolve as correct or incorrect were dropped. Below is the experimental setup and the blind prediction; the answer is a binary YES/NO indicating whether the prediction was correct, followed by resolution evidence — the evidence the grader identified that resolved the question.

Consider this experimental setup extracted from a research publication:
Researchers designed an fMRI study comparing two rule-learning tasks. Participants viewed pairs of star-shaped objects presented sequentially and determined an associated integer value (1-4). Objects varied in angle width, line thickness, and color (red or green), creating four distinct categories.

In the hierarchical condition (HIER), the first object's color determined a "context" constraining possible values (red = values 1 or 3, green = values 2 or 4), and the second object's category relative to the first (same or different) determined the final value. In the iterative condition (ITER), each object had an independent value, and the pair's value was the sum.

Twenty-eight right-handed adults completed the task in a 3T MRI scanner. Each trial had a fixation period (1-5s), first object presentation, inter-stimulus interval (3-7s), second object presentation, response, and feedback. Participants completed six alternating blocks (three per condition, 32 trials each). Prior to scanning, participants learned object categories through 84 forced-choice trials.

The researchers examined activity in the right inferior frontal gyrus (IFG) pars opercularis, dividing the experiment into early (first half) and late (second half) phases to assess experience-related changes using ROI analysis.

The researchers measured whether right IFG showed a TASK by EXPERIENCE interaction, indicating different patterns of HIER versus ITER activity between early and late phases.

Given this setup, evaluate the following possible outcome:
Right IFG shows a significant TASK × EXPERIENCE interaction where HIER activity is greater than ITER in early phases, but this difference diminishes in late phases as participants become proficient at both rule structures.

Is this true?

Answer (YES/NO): NO